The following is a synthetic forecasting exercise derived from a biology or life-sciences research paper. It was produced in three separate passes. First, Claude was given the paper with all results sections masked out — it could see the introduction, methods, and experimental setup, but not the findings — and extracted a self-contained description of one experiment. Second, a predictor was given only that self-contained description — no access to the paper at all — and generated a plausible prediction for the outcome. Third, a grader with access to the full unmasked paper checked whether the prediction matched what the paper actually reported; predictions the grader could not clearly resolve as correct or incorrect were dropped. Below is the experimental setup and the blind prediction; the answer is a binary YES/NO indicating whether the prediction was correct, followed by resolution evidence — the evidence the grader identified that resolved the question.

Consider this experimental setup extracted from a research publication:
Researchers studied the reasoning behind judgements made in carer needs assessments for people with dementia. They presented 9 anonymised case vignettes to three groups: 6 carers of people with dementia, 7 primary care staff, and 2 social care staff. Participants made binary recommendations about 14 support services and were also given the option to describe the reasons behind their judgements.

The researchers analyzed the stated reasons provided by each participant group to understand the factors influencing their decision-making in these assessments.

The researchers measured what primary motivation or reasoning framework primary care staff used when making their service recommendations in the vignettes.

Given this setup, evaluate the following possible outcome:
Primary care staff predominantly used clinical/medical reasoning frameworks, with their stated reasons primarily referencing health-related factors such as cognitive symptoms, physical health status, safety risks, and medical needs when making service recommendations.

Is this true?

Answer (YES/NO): NO